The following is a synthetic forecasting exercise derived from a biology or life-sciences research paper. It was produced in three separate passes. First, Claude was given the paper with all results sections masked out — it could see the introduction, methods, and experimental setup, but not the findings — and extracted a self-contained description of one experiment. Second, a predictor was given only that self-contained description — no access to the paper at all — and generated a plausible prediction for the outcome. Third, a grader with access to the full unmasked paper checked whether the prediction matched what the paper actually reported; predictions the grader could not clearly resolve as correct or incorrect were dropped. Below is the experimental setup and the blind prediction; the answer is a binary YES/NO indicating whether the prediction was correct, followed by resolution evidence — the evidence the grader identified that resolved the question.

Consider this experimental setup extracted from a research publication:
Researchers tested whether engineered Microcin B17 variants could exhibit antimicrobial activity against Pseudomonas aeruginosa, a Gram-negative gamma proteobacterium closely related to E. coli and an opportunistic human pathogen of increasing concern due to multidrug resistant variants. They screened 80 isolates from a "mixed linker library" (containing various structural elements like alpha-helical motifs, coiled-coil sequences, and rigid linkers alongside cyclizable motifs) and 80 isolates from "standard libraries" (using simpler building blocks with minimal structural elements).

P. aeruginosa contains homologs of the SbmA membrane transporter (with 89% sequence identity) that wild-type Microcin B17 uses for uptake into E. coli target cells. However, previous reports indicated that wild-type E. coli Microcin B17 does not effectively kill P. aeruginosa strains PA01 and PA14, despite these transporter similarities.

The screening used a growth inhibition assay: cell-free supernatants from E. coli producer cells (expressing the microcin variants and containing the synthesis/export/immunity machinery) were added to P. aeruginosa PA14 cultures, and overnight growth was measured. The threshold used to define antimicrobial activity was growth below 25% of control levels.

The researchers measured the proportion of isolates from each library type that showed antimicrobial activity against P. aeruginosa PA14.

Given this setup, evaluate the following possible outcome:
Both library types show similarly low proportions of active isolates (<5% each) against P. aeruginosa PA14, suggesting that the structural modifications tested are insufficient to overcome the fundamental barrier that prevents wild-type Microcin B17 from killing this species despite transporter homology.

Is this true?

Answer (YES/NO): NO